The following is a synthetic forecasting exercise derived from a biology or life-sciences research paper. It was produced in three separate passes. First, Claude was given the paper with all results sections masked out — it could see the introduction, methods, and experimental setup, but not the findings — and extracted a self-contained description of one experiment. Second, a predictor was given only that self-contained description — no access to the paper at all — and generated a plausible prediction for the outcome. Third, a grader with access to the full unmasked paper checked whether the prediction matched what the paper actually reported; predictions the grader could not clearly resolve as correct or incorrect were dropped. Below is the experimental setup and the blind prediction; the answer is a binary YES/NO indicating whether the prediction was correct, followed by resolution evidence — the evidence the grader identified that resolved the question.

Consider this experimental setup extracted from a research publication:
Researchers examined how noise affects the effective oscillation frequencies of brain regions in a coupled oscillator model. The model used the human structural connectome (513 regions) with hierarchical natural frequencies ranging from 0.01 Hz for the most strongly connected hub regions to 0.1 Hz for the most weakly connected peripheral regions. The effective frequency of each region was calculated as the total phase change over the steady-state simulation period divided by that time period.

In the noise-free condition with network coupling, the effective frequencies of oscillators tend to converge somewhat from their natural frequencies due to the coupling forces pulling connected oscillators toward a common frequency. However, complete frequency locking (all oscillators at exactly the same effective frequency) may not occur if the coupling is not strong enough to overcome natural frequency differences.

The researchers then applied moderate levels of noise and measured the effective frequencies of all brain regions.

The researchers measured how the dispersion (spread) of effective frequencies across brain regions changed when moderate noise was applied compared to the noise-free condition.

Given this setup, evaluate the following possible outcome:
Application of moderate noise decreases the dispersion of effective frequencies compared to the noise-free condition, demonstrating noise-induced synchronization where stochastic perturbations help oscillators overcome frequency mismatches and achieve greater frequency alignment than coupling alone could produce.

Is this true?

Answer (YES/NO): YES